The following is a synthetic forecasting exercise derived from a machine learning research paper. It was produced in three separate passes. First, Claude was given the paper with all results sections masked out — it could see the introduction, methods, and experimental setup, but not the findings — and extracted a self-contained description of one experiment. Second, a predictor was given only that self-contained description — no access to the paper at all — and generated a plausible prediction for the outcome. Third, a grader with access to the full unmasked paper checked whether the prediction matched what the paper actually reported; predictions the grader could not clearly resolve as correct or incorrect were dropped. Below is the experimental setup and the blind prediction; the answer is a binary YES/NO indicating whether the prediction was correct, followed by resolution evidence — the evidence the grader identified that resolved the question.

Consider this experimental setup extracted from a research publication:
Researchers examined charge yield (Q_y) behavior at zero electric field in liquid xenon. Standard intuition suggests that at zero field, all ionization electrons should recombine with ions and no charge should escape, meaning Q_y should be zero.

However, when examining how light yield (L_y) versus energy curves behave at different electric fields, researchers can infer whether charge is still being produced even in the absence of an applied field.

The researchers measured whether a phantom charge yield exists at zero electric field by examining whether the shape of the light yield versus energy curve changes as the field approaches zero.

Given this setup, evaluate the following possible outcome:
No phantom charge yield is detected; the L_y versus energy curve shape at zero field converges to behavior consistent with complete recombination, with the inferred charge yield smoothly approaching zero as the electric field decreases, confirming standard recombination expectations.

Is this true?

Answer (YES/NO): NO